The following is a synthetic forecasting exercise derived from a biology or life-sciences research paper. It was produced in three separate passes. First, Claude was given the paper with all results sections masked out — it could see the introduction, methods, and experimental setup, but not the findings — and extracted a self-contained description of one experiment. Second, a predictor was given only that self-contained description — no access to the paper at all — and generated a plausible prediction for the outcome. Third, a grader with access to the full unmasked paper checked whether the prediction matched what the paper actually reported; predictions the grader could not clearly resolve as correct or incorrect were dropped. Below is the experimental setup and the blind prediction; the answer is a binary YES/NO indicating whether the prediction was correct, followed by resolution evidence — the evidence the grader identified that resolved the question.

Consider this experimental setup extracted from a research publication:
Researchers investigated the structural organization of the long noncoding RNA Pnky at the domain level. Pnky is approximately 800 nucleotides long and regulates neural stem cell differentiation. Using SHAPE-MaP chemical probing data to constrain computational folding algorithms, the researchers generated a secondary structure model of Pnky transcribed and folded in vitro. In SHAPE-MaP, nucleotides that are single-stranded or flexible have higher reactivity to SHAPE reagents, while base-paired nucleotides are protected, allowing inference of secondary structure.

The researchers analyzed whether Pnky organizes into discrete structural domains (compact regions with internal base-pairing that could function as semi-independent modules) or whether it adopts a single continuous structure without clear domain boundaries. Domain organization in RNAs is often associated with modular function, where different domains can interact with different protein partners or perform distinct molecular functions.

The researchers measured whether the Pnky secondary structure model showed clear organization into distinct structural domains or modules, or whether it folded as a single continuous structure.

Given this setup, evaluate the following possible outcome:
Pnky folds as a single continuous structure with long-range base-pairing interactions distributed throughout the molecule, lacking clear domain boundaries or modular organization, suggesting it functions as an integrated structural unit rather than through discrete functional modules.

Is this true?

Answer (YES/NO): NO